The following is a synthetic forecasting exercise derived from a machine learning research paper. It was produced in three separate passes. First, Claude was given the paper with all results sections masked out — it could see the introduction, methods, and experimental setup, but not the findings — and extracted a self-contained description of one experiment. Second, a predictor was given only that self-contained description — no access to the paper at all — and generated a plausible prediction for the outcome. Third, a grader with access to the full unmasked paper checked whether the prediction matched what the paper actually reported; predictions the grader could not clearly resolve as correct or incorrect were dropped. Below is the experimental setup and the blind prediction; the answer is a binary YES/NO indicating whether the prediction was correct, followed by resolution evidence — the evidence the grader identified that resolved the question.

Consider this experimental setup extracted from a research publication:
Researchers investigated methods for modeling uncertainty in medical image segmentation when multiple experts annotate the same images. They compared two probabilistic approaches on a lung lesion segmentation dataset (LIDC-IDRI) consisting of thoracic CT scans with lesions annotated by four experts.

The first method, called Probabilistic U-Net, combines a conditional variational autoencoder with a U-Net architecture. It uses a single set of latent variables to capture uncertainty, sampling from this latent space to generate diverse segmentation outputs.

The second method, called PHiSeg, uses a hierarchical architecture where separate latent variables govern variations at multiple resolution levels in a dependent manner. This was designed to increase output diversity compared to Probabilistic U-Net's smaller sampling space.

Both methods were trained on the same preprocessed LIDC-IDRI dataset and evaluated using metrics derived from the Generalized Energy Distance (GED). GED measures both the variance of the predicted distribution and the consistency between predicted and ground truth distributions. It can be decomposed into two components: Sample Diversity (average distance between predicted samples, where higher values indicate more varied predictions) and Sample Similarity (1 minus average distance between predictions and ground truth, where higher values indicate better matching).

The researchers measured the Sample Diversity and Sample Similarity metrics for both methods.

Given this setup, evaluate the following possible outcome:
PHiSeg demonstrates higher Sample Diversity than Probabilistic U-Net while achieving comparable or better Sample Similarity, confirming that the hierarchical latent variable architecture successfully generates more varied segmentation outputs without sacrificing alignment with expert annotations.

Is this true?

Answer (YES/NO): NO